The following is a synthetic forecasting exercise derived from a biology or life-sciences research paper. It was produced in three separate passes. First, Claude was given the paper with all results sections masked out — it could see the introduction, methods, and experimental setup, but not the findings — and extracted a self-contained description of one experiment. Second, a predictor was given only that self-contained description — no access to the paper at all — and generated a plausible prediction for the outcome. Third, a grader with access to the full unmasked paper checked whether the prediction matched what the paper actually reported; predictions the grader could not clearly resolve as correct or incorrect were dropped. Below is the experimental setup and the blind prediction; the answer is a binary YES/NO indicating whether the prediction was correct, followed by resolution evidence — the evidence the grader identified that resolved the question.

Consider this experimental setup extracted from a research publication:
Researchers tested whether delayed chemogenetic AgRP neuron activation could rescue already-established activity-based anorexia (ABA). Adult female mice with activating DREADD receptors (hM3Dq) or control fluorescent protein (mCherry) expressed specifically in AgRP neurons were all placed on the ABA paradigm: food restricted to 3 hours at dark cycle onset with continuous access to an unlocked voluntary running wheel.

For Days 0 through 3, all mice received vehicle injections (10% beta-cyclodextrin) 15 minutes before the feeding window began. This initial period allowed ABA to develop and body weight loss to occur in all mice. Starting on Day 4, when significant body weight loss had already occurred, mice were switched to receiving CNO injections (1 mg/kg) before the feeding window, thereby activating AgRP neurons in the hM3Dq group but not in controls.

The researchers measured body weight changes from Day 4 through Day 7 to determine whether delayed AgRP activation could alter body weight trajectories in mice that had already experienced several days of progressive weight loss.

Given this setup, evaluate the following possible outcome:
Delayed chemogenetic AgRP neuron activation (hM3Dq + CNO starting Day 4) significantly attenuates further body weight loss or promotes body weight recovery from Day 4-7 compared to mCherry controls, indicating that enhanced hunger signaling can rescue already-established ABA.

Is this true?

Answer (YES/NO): YES